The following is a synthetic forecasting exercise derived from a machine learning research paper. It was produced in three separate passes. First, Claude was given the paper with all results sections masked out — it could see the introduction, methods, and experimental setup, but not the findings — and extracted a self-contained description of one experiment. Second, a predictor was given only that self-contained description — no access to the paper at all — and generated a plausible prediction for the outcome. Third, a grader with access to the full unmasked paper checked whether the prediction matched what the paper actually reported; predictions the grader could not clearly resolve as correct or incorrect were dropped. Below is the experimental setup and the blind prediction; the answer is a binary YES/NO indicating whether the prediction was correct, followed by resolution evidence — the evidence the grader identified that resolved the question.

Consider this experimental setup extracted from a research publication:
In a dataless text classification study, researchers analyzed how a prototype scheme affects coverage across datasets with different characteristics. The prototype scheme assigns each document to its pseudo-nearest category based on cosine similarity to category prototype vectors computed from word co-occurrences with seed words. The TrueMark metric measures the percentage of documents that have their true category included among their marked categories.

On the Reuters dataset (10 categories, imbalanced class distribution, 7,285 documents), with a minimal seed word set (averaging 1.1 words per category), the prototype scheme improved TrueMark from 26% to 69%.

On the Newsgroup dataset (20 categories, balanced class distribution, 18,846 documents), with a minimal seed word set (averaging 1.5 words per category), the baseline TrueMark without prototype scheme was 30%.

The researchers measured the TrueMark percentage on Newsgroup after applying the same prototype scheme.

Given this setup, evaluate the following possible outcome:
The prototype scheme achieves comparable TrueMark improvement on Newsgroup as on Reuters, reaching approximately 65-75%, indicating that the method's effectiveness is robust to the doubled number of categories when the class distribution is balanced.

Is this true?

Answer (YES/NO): YES